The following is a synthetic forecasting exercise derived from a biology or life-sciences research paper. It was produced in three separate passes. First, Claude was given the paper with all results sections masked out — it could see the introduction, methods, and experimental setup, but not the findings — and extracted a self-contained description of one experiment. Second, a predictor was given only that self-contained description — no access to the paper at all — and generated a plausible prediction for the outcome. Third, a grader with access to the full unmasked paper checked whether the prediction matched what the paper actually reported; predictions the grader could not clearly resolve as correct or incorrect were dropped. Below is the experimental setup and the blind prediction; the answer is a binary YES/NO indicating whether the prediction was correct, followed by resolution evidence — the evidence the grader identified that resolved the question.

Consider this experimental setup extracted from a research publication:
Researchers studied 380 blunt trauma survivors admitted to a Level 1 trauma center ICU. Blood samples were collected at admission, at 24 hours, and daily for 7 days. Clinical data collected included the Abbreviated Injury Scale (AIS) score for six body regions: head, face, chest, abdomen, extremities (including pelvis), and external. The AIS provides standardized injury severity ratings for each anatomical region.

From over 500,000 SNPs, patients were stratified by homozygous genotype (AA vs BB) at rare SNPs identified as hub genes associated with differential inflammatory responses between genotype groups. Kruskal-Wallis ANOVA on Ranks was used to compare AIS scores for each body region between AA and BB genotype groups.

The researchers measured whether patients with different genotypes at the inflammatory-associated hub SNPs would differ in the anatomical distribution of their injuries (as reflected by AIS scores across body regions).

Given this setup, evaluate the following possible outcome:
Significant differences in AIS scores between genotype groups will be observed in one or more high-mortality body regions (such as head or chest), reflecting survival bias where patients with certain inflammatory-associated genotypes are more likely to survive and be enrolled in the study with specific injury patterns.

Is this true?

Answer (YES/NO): NO